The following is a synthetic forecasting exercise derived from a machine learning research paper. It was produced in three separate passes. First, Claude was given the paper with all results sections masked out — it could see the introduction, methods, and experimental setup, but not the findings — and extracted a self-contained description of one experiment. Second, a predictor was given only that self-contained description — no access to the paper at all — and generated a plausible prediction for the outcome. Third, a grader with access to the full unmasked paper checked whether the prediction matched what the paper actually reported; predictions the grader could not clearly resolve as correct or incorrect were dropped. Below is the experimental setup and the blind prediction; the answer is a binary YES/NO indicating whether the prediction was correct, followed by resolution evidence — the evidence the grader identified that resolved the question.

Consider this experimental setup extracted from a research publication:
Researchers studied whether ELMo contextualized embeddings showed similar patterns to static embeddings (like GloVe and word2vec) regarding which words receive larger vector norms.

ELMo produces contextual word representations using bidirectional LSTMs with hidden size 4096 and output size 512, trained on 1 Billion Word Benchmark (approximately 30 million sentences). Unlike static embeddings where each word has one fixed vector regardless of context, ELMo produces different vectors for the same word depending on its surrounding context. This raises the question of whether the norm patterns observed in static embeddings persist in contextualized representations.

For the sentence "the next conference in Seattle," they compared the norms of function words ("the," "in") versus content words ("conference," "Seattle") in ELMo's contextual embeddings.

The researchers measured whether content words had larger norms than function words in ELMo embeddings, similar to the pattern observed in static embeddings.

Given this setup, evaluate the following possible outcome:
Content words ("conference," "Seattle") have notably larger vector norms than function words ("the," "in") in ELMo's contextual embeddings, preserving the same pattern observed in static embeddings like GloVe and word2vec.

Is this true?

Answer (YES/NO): YES